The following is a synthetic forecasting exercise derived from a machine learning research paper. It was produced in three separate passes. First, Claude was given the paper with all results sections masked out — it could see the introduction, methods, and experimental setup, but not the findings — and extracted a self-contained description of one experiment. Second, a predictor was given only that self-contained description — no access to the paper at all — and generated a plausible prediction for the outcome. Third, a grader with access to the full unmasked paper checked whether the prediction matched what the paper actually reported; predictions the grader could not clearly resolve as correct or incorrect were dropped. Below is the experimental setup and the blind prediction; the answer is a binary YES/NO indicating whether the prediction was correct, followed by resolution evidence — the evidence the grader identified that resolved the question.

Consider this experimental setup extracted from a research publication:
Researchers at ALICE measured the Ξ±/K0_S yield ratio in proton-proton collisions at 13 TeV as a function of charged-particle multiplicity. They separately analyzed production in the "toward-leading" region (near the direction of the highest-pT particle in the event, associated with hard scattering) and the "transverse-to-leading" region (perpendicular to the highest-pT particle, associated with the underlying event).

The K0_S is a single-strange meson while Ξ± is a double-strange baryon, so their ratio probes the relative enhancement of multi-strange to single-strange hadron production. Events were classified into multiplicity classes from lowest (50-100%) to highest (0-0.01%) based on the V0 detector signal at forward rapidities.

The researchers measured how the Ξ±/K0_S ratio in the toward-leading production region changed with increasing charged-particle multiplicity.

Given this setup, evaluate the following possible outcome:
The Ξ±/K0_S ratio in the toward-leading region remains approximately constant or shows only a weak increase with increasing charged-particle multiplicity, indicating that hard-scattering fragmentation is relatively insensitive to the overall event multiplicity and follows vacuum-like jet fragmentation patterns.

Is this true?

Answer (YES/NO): NO